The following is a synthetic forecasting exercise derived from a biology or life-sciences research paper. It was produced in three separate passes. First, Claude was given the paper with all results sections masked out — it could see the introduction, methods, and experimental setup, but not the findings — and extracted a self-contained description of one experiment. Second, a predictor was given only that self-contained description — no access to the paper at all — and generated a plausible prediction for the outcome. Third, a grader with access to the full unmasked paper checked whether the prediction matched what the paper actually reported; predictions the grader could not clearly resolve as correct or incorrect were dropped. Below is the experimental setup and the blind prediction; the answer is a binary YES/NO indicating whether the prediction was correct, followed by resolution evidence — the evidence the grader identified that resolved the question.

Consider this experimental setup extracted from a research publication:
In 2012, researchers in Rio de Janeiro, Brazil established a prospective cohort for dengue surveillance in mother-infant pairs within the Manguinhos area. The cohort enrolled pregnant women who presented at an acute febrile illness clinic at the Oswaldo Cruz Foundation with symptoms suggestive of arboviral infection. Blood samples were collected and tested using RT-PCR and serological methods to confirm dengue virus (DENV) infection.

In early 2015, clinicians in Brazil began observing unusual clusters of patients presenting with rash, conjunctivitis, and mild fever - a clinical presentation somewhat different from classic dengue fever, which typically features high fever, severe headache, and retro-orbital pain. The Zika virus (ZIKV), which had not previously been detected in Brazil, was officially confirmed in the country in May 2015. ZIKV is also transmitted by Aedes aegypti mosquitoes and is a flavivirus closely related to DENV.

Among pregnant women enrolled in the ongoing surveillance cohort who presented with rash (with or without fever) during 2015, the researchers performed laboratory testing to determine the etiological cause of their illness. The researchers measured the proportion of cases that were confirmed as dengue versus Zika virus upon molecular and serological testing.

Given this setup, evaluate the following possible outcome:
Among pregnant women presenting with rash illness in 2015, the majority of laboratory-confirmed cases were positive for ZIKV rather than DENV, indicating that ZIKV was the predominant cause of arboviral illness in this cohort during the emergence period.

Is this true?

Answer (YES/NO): YES